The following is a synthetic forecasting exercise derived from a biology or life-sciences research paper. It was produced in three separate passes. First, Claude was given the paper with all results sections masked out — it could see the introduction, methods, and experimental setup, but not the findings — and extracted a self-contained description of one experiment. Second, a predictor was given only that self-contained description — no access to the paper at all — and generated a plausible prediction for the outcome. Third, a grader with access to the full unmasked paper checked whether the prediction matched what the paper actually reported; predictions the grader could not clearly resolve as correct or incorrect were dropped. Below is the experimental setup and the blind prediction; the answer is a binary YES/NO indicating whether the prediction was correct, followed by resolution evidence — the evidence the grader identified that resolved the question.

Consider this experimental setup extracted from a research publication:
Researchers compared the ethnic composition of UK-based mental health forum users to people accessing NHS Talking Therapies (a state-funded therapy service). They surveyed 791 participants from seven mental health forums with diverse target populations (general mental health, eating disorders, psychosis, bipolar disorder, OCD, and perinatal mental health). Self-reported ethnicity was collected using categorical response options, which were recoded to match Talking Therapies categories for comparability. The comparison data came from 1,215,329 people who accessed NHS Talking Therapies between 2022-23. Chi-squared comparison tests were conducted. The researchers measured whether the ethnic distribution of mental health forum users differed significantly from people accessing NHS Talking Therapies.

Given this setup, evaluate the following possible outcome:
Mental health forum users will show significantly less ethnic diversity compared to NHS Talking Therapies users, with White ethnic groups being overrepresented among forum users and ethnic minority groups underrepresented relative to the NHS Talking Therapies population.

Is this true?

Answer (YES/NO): NO